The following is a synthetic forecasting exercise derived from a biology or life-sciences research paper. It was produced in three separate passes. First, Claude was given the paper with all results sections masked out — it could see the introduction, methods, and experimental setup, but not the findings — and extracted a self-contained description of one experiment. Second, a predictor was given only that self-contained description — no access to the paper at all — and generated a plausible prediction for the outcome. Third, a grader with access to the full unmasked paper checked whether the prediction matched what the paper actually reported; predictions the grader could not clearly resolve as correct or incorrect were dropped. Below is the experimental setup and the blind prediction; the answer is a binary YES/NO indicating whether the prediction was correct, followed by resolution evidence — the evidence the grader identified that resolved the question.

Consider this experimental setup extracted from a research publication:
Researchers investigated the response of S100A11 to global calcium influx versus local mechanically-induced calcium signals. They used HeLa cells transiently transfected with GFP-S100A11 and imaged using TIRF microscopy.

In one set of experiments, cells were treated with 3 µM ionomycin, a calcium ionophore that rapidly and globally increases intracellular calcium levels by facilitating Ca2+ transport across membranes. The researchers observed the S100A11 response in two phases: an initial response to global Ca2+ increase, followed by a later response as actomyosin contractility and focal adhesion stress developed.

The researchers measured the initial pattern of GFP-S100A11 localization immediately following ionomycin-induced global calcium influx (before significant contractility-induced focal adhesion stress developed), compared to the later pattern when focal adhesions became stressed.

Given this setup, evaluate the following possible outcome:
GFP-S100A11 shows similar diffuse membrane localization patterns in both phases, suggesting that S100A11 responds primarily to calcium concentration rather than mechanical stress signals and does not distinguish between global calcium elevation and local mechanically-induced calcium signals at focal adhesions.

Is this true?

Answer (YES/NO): NO